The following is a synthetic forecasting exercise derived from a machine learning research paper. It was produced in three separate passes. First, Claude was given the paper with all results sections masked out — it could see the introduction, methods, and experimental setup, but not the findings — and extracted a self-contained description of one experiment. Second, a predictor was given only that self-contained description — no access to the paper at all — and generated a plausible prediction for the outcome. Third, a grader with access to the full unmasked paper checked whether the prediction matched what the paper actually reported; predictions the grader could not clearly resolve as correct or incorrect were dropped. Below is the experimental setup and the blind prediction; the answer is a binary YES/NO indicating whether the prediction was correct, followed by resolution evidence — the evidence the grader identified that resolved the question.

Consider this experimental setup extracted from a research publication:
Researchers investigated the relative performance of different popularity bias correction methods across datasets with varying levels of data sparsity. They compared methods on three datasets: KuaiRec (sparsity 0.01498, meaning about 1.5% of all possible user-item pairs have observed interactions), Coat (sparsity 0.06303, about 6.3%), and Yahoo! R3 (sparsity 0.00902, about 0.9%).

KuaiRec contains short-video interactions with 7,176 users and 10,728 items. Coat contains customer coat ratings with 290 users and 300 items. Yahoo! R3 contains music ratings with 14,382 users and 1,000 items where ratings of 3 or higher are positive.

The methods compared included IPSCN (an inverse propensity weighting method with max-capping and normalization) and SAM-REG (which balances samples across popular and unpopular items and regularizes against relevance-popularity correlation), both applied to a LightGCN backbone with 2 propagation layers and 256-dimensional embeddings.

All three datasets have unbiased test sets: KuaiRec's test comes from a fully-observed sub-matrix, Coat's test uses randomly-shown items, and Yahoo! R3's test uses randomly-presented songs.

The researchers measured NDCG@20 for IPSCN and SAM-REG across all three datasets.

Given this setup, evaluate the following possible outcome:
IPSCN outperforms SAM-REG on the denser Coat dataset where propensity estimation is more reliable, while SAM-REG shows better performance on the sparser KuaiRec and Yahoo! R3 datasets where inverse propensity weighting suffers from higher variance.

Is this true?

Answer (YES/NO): NO